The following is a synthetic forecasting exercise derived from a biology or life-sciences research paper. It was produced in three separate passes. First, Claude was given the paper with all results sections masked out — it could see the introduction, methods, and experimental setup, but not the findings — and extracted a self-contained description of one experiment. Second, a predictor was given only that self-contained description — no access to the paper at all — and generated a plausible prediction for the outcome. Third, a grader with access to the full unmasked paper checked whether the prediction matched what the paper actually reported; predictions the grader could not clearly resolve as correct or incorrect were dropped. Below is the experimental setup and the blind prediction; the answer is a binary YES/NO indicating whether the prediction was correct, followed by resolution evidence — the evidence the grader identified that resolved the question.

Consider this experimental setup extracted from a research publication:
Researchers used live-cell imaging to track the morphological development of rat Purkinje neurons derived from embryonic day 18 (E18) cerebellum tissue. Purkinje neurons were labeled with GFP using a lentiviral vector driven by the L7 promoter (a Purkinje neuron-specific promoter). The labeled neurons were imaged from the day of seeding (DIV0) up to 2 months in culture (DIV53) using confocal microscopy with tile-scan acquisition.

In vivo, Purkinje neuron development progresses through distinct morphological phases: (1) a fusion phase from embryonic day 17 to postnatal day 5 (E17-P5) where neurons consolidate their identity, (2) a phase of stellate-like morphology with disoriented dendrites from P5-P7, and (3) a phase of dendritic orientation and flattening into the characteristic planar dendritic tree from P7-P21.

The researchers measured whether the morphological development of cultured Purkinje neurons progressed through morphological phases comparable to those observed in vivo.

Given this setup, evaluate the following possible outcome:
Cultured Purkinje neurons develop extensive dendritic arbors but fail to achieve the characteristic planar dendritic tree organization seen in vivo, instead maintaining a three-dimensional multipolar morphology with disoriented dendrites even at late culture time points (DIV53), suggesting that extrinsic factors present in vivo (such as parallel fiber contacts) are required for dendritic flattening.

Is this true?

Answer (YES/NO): NO